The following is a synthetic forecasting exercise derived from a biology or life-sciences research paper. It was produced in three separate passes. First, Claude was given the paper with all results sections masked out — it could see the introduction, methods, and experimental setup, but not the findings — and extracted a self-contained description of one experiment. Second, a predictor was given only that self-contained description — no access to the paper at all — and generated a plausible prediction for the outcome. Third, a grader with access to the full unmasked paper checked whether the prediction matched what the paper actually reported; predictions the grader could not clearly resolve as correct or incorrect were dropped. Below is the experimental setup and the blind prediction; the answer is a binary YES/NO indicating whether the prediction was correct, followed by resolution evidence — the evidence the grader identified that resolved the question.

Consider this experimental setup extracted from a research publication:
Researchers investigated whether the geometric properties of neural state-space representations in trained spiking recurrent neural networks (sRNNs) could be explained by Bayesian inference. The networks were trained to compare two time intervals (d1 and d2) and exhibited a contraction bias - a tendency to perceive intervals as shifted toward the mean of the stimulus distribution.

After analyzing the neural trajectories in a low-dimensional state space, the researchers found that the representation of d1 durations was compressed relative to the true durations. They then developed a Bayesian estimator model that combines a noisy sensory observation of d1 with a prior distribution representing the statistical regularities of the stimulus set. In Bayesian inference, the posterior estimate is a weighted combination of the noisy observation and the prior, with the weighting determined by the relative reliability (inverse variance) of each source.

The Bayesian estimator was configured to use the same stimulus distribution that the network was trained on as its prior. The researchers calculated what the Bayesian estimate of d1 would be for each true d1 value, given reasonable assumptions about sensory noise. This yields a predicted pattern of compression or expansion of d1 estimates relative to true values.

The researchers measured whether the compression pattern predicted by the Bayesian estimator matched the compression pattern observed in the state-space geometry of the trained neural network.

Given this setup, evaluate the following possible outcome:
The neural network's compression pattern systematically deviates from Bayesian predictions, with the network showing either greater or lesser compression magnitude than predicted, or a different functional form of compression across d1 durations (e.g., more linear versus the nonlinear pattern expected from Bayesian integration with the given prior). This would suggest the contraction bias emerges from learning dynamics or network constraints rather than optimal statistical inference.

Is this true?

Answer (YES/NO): NO